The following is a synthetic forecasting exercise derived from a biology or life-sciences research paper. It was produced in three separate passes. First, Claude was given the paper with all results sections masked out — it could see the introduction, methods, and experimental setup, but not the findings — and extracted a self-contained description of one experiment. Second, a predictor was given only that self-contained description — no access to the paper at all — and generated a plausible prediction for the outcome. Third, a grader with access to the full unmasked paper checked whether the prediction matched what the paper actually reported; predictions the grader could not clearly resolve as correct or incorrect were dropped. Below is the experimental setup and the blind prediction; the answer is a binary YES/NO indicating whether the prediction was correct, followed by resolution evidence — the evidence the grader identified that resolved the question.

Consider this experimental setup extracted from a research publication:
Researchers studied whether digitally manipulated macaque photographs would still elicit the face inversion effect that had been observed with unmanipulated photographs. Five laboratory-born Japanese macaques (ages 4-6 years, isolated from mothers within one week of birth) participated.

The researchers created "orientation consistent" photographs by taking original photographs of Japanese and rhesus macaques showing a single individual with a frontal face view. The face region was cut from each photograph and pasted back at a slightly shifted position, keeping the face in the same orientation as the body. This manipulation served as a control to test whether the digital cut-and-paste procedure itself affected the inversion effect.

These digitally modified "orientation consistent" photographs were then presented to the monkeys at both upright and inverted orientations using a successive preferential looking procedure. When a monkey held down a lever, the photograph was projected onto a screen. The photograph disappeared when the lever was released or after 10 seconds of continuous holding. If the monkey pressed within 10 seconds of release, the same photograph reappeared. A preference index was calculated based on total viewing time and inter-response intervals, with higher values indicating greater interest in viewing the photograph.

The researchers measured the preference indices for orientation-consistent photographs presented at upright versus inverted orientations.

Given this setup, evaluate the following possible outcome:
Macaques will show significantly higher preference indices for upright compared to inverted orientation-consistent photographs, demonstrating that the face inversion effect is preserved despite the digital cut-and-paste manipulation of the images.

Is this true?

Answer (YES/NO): YES